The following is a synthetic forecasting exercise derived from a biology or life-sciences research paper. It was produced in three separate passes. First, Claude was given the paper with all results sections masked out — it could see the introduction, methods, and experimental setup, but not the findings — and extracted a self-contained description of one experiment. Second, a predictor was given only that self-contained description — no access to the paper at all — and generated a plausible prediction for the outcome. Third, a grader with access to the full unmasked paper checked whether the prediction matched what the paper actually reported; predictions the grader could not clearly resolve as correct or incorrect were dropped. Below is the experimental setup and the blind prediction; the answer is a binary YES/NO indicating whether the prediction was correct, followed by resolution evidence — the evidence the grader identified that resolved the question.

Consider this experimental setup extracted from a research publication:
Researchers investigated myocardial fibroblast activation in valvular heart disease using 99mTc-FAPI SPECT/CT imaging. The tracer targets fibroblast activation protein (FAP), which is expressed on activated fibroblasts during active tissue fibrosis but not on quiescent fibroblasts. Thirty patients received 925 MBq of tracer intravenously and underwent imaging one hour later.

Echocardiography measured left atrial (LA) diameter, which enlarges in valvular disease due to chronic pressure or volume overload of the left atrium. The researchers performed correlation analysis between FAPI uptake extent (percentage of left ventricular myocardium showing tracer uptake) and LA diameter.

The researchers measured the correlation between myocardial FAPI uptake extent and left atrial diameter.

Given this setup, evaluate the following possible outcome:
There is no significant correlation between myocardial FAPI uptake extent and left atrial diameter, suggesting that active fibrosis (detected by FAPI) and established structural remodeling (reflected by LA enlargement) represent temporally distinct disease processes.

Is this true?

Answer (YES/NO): YES